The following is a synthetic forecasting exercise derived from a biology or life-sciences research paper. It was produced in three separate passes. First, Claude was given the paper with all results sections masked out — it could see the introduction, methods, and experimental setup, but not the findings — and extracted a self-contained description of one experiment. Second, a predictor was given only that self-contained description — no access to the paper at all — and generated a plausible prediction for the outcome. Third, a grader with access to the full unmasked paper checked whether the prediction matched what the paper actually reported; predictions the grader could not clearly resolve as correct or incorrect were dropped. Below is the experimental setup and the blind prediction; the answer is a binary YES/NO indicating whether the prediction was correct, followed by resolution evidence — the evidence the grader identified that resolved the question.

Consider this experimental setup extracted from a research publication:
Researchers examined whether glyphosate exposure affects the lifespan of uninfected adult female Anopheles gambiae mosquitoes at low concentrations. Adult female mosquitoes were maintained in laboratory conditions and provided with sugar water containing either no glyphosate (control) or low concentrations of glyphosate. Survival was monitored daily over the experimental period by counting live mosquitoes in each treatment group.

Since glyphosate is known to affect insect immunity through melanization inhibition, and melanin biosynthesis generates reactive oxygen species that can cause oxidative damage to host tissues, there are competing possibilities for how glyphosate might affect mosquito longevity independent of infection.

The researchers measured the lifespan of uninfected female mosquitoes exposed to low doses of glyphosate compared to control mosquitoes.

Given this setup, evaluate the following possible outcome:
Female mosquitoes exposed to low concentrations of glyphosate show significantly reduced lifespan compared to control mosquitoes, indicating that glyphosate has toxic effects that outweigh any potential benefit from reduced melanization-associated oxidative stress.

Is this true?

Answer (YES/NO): NO